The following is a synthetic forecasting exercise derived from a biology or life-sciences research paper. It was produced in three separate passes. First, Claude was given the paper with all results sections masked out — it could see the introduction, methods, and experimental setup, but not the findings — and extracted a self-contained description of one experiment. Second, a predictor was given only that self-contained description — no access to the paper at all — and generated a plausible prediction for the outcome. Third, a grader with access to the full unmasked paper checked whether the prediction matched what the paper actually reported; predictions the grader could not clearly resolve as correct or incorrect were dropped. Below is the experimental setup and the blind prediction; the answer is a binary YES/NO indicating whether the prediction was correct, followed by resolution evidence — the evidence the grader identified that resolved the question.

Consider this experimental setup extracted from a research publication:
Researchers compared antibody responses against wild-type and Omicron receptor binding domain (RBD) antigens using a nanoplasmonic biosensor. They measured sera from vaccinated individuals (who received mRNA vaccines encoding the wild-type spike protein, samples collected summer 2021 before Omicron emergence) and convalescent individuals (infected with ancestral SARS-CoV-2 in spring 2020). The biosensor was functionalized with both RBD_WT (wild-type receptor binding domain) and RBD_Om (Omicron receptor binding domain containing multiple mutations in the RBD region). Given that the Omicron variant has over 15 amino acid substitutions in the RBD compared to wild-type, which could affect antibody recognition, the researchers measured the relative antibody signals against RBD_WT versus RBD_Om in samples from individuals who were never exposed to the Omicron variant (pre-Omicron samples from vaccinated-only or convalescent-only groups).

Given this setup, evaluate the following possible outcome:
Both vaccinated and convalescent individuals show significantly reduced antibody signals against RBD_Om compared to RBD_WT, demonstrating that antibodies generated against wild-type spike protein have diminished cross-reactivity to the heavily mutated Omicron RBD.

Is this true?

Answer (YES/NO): YES